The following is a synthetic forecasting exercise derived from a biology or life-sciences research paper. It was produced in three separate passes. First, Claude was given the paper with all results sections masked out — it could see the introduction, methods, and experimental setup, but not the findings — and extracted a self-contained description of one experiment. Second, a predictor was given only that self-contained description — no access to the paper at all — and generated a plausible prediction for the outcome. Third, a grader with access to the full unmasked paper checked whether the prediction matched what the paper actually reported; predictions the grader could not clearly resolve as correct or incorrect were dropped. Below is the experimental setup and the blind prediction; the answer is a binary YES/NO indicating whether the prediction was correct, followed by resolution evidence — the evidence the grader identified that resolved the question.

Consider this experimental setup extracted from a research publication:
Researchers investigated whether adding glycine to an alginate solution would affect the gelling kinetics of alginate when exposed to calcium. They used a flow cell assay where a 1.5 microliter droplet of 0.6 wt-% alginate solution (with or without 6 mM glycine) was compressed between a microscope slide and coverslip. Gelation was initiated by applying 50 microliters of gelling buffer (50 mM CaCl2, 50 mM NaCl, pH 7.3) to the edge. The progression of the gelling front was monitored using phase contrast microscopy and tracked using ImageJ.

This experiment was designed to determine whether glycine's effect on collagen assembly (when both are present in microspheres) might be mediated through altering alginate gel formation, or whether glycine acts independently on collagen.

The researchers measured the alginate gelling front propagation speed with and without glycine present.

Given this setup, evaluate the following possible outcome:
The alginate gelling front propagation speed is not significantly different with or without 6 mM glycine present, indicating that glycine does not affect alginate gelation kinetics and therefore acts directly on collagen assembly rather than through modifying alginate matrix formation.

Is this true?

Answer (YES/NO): YES